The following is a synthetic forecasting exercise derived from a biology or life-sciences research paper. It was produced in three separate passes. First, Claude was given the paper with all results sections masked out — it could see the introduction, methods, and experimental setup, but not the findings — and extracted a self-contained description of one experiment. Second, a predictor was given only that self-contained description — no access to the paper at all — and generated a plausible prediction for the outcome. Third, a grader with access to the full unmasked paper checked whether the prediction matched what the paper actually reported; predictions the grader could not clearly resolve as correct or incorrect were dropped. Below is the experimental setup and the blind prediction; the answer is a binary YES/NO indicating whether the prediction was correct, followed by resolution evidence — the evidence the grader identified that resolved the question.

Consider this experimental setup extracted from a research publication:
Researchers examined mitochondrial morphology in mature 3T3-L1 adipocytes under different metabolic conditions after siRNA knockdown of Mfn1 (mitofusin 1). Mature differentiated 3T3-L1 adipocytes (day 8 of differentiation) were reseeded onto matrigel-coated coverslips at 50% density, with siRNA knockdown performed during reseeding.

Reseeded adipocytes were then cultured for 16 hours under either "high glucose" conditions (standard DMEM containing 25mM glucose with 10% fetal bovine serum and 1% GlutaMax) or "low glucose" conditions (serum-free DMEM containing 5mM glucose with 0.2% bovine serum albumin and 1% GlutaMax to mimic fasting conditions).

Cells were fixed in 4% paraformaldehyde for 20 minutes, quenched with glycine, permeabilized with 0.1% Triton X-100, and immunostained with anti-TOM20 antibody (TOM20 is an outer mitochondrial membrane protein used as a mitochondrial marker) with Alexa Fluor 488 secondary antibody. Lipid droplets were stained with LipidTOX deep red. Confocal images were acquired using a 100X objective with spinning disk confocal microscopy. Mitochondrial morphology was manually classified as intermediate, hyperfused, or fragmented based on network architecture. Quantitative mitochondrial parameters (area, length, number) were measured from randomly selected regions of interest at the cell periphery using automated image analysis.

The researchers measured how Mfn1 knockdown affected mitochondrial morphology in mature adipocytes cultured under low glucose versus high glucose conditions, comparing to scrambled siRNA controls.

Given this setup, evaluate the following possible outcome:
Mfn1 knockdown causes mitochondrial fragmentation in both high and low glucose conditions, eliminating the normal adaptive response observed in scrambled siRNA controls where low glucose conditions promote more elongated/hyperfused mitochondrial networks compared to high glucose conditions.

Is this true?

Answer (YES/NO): YES